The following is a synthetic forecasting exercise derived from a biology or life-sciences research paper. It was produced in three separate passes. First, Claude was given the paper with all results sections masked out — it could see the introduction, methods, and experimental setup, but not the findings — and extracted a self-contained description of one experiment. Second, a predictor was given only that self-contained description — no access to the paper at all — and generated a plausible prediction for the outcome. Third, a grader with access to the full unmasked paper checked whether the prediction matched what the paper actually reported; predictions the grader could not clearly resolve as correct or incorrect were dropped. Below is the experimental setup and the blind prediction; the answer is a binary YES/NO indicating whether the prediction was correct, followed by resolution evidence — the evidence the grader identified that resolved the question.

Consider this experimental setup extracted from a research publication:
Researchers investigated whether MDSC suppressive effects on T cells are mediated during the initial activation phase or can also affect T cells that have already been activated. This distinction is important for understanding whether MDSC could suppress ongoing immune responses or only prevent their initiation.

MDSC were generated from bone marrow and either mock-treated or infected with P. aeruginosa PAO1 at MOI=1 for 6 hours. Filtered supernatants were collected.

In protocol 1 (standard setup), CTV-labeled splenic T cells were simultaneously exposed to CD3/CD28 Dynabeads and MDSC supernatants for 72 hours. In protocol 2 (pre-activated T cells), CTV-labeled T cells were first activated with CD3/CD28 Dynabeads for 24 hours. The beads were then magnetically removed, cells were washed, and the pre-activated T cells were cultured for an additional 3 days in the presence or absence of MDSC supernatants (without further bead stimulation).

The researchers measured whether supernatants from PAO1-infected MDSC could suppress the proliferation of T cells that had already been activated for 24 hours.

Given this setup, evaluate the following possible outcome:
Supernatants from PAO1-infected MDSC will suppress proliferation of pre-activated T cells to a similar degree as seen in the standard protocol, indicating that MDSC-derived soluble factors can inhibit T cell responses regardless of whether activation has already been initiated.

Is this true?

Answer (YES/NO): NO